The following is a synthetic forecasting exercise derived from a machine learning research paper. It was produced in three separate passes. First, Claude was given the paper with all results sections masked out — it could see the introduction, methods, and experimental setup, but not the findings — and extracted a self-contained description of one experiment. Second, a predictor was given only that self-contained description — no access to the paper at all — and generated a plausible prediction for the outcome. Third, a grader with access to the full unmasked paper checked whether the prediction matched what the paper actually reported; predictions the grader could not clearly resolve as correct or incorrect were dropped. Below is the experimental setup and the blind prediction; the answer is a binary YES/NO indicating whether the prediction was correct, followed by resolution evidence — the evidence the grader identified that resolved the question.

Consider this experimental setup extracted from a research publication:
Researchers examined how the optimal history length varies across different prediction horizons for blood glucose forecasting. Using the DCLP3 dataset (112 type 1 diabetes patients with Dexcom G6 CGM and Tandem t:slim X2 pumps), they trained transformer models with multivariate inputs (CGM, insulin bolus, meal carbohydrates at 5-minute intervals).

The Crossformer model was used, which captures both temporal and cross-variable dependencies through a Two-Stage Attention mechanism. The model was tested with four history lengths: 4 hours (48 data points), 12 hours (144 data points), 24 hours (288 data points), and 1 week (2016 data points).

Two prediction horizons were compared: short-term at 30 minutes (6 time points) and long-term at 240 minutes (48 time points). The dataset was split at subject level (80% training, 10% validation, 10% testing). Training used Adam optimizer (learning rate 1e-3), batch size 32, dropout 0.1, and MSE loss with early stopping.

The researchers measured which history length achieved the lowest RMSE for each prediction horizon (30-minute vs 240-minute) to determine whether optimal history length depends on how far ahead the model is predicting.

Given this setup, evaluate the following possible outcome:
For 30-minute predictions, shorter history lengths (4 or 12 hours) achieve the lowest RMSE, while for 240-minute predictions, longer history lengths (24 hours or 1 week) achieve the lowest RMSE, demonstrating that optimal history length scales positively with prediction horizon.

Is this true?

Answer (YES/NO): NO